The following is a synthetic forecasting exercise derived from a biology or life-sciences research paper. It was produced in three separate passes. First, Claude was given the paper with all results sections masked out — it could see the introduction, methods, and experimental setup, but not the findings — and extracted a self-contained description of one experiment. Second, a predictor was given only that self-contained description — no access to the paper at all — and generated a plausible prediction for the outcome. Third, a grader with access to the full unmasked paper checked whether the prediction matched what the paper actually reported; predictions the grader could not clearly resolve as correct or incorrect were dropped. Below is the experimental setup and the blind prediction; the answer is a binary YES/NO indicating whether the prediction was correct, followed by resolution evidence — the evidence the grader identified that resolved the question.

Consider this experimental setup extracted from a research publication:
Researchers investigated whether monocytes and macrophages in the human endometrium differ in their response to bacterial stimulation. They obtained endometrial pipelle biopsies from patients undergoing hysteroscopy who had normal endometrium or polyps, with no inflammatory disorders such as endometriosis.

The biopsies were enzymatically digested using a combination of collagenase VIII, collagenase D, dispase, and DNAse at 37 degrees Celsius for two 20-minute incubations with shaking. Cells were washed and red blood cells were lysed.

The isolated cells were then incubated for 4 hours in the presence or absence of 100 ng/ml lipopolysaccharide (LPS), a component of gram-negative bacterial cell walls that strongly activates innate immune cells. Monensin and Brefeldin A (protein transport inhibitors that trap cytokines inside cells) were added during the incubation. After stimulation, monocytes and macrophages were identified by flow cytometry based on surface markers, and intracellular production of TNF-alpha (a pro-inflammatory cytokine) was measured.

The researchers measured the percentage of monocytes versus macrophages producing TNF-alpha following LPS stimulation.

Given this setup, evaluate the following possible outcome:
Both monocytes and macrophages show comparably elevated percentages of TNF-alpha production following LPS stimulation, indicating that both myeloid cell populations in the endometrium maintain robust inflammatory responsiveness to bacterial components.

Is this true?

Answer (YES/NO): NO